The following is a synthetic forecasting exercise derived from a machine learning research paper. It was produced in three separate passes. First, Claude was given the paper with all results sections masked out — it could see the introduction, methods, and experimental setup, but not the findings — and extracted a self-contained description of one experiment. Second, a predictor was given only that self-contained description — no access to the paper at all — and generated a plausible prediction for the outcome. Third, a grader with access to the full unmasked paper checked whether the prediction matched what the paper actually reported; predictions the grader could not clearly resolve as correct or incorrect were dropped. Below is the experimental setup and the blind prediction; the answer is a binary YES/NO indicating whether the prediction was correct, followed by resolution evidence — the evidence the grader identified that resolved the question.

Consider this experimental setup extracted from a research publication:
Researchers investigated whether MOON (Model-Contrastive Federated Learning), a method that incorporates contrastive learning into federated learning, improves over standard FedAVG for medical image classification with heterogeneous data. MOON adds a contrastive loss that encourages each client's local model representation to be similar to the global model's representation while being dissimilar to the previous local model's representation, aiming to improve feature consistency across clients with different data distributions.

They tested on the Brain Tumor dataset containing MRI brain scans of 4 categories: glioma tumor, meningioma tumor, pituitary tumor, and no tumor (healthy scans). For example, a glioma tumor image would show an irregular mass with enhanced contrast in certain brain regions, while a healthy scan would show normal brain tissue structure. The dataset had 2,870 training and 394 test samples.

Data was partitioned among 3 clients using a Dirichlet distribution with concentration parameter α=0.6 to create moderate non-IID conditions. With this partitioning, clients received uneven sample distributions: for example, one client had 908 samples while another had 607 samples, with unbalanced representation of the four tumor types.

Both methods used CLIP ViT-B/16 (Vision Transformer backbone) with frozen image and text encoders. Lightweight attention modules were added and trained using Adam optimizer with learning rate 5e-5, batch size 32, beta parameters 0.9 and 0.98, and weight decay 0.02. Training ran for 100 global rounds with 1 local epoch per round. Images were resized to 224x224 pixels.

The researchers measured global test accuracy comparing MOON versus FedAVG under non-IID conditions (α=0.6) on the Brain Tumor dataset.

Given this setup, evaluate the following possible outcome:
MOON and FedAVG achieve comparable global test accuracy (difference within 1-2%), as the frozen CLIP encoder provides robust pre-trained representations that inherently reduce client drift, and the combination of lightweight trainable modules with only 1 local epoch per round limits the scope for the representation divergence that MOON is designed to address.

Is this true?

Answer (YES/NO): NO